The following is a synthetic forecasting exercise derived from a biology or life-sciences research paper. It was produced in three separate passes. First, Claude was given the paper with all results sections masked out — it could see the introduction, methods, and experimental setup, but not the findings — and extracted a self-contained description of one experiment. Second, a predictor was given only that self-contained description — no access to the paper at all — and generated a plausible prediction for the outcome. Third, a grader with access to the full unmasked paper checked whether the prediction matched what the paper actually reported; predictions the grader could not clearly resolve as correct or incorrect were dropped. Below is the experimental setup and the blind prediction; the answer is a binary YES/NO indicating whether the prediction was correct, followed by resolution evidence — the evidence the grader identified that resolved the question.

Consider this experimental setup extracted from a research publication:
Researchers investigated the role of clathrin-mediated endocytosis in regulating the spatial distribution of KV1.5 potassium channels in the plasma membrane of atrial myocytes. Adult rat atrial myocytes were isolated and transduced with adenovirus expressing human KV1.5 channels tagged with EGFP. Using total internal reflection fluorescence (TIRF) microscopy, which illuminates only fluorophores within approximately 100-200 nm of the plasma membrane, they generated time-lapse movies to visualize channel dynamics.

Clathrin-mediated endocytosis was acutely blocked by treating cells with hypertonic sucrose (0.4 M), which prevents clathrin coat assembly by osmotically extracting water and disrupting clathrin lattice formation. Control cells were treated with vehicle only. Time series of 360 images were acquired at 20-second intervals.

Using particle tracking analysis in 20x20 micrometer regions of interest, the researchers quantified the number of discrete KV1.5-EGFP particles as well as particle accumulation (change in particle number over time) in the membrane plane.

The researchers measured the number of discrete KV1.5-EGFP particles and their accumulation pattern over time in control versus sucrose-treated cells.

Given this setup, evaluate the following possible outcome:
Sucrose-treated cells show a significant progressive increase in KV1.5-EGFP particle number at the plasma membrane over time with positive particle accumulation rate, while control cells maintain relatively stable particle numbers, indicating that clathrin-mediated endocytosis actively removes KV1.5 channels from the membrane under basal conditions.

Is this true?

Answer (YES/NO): YES